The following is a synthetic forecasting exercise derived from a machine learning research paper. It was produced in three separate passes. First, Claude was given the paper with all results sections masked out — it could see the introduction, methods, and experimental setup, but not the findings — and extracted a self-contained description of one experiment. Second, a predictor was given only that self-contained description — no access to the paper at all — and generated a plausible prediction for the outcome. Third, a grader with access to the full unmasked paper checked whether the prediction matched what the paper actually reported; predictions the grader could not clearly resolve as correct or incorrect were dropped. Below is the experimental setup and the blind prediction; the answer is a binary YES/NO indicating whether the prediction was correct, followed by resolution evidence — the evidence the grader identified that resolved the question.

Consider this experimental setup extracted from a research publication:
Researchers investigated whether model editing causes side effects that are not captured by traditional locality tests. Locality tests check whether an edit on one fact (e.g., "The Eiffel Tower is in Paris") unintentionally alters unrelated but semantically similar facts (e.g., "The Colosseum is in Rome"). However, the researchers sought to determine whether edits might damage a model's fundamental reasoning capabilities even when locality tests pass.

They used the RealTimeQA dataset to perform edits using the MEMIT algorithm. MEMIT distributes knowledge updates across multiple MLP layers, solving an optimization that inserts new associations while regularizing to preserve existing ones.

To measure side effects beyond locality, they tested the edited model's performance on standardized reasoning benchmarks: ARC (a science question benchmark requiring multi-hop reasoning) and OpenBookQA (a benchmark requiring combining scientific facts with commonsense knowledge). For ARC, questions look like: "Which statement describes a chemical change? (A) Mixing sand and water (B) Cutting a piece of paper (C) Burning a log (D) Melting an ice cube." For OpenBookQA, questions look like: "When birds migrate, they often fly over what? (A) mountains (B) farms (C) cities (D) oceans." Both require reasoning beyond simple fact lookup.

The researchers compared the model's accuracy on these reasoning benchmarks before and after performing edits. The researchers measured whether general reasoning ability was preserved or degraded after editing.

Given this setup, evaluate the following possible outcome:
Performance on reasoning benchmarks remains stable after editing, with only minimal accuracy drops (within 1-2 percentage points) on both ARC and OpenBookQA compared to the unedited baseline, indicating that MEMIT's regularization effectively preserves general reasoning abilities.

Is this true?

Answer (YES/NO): NO